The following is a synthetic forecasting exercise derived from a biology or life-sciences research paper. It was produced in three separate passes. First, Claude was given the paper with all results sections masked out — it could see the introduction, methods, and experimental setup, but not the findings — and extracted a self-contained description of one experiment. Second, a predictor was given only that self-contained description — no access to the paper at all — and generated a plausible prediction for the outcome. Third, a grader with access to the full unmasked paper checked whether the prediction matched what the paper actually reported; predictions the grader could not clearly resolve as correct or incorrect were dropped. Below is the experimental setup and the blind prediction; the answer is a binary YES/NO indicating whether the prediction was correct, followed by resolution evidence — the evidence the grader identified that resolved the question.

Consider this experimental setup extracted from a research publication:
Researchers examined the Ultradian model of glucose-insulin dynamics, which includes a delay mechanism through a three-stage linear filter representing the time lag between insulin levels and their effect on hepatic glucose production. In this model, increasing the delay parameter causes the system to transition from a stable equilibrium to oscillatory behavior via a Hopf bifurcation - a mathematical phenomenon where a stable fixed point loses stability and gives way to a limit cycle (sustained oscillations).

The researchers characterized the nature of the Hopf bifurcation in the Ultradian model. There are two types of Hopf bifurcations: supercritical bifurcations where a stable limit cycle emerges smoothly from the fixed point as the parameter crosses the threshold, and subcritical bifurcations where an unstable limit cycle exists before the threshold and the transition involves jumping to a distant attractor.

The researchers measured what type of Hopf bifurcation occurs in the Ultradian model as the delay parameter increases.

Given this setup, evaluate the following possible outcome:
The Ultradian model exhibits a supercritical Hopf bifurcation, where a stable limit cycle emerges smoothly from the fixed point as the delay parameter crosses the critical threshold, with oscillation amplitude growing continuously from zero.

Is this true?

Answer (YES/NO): YES